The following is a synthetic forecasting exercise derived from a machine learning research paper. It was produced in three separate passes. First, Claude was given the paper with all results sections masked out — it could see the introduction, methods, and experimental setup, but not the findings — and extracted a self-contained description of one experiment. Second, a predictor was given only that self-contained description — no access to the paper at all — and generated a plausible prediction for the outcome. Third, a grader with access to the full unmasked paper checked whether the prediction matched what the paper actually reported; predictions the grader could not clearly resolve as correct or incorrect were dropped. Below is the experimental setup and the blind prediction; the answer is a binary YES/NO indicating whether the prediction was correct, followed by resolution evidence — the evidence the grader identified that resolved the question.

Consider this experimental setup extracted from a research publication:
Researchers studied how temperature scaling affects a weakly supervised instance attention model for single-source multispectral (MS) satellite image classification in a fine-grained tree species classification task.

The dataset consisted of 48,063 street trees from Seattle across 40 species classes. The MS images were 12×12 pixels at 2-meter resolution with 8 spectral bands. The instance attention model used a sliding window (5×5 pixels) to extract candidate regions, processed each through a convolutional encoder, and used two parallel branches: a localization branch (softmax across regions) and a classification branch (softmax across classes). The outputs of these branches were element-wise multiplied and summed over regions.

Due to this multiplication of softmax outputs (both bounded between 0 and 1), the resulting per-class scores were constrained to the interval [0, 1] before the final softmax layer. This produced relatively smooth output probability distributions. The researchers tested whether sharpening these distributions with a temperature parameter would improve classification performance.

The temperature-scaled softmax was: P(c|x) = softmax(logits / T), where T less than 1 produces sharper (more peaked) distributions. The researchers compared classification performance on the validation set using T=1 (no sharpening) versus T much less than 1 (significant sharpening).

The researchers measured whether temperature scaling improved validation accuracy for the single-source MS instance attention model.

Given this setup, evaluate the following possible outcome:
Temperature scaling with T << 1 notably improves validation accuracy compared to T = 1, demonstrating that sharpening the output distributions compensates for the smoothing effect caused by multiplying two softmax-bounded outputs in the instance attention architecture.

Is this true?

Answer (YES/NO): YES